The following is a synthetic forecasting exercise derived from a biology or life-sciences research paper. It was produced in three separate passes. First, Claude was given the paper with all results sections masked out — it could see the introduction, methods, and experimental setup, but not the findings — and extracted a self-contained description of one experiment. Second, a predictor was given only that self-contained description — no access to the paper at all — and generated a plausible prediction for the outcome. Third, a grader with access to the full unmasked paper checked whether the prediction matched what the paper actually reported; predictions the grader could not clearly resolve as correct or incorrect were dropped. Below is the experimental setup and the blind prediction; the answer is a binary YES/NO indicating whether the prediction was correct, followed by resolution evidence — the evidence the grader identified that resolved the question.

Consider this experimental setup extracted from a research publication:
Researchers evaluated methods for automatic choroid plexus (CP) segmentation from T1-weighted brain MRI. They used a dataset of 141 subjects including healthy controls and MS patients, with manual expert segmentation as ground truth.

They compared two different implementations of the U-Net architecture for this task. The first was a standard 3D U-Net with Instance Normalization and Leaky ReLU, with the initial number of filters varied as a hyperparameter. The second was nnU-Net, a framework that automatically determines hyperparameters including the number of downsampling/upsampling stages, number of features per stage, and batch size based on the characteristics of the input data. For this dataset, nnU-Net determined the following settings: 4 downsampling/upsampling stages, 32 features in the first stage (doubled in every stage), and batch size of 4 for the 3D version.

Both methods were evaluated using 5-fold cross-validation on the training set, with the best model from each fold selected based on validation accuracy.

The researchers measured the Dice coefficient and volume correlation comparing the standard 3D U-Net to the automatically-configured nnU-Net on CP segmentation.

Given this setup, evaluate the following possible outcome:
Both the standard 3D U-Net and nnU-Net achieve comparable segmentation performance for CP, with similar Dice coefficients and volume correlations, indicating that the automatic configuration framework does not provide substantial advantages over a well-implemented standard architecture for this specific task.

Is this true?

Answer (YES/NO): YES